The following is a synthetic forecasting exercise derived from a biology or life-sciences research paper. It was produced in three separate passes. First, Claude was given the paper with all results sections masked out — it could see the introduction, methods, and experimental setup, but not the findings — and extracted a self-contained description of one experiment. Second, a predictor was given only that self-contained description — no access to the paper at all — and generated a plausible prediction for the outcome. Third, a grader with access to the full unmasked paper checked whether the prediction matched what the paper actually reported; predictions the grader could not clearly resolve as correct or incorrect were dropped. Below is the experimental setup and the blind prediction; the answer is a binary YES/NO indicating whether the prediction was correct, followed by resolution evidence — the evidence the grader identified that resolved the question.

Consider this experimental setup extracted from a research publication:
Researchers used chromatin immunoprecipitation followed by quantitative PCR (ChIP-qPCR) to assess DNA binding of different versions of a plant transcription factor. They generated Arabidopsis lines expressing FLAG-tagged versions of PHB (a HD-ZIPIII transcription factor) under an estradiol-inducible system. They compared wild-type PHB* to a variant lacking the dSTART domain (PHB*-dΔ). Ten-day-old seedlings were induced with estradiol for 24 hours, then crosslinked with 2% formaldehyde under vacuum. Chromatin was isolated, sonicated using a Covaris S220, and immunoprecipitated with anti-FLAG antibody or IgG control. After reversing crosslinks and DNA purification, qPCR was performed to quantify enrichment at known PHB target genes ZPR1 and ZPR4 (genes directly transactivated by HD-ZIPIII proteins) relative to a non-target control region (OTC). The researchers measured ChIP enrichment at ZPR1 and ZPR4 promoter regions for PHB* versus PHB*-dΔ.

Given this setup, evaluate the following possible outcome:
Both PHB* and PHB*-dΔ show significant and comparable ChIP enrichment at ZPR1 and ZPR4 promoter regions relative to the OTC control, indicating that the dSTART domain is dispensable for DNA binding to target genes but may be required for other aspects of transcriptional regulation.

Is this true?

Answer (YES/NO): NO